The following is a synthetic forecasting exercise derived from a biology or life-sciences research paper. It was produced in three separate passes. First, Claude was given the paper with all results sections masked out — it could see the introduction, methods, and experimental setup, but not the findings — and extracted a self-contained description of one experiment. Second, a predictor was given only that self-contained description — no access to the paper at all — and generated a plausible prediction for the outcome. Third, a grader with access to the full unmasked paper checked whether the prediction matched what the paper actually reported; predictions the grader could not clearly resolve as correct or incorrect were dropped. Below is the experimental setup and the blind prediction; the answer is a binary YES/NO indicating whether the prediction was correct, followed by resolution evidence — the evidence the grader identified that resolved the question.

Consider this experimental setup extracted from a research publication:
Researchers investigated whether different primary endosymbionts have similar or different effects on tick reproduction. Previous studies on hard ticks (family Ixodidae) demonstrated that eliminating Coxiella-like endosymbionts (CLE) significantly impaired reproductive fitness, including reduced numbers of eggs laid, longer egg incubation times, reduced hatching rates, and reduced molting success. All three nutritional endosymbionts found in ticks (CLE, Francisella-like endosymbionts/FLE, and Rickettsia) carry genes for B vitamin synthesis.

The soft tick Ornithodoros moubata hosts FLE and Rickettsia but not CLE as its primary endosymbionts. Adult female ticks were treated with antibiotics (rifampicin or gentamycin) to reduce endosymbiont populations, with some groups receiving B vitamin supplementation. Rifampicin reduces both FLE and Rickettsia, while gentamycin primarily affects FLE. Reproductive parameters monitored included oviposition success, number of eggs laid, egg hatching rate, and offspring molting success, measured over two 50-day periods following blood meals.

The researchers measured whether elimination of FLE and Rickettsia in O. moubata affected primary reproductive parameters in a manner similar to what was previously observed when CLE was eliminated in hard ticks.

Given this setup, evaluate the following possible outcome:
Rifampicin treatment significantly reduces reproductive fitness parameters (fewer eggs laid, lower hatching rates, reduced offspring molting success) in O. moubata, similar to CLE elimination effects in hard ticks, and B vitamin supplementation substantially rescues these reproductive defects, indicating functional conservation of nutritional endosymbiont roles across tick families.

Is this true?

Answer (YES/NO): NO